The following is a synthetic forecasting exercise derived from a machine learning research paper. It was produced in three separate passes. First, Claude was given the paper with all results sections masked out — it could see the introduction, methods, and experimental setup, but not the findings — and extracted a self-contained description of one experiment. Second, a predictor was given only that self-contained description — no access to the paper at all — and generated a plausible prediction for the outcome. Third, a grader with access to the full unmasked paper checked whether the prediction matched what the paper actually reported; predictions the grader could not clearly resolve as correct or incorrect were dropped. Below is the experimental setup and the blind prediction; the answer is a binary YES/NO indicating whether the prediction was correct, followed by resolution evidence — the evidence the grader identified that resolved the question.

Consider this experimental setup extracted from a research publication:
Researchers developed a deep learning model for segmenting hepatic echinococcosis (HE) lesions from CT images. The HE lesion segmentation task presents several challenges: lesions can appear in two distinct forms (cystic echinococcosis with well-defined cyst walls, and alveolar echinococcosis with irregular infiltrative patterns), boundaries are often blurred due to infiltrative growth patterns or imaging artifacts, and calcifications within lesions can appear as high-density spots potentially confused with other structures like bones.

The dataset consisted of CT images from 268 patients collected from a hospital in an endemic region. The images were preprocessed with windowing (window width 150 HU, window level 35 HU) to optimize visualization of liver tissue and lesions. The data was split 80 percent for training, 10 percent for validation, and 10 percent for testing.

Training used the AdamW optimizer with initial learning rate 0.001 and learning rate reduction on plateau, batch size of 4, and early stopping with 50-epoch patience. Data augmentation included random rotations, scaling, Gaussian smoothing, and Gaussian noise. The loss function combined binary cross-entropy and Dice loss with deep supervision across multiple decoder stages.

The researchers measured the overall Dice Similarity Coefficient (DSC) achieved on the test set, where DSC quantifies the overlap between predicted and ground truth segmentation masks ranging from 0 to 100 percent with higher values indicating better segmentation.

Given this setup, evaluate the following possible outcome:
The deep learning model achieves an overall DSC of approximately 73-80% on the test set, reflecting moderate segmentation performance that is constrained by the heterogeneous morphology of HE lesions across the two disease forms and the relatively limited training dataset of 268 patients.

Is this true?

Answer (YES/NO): NO